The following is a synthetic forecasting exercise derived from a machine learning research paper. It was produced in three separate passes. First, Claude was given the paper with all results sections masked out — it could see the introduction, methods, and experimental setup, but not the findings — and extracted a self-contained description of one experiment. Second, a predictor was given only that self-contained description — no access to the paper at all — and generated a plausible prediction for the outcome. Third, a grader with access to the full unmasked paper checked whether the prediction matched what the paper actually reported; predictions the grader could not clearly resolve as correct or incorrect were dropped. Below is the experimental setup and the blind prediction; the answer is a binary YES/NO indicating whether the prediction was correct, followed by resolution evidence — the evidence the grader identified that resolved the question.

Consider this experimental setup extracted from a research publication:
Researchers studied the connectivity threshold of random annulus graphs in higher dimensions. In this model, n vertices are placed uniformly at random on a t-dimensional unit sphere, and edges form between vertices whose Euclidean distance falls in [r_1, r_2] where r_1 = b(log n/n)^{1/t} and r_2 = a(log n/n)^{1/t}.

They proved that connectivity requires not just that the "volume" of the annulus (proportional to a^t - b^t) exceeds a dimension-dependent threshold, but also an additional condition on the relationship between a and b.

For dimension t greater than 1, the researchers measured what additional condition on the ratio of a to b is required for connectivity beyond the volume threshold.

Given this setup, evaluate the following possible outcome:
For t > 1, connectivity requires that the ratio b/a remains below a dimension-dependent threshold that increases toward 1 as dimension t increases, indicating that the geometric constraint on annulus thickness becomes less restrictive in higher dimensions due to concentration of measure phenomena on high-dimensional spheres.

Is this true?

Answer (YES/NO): NO